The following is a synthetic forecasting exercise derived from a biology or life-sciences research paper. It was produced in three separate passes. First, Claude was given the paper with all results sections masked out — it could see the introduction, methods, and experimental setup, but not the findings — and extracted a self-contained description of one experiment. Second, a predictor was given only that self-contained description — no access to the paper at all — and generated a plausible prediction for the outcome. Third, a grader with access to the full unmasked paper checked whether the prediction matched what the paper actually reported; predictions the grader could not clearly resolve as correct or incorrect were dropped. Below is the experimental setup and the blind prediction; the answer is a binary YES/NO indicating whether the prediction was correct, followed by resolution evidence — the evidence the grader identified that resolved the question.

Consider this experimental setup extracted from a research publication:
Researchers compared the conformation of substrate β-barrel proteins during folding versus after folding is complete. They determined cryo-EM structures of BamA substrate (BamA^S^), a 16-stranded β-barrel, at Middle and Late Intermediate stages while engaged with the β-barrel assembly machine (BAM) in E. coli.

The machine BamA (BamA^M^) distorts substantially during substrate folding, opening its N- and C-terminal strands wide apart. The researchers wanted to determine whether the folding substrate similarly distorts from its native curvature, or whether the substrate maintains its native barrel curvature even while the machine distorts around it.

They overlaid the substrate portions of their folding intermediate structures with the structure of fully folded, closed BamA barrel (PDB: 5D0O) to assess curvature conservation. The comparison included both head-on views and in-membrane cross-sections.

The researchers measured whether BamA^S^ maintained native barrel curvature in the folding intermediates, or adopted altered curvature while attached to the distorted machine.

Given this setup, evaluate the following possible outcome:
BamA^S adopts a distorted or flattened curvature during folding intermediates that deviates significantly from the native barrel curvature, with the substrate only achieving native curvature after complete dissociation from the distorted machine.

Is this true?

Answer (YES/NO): NO